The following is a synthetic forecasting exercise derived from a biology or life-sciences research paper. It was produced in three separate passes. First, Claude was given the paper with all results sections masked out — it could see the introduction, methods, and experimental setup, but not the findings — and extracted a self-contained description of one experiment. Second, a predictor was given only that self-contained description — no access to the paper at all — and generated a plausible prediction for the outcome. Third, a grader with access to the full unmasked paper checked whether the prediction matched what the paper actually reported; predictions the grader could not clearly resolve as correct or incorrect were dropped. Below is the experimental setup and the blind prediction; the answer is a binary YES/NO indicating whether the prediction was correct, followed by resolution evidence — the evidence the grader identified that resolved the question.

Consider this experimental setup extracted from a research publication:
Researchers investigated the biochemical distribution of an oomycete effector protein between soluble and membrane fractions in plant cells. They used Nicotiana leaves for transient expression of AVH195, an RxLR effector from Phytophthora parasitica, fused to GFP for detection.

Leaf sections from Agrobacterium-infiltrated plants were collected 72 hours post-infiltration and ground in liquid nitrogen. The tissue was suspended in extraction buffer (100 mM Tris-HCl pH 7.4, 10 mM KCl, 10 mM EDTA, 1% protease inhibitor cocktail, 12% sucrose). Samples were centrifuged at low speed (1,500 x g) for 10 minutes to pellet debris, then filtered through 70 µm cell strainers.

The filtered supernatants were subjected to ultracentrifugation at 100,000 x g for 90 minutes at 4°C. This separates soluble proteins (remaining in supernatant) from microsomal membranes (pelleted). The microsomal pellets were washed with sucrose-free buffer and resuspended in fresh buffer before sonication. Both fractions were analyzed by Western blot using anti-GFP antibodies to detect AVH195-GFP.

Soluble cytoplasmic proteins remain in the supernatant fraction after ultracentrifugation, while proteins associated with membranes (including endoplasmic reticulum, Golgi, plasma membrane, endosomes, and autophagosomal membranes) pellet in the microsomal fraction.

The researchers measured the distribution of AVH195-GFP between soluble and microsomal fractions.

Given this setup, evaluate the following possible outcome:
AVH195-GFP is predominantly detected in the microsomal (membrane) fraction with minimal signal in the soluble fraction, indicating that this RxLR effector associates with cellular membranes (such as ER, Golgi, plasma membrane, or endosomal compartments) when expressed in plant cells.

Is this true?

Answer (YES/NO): NO